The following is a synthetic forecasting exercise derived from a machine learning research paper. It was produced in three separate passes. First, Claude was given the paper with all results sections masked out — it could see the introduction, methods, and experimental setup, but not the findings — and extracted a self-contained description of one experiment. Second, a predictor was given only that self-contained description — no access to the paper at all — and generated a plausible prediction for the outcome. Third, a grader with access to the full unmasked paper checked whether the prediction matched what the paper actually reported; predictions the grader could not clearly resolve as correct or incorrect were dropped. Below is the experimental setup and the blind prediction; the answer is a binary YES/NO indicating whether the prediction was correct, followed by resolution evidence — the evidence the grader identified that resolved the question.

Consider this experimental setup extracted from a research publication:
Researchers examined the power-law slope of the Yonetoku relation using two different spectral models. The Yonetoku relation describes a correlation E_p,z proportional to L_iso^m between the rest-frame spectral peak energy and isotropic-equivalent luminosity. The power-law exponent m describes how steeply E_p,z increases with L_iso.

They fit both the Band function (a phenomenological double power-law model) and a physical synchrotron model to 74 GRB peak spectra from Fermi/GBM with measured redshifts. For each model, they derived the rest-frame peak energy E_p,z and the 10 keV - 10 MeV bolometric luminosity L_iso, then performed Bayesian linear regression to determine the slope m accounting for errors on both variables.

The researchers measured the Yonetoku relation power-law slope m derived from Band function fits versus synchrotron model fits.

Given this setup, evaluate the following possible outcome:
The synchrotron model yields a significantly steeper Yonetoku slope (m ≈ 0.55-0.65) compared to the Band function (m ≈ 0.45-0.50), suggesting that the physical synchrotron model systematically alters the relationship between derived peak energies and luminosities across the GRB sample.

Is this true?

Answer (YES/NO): NO